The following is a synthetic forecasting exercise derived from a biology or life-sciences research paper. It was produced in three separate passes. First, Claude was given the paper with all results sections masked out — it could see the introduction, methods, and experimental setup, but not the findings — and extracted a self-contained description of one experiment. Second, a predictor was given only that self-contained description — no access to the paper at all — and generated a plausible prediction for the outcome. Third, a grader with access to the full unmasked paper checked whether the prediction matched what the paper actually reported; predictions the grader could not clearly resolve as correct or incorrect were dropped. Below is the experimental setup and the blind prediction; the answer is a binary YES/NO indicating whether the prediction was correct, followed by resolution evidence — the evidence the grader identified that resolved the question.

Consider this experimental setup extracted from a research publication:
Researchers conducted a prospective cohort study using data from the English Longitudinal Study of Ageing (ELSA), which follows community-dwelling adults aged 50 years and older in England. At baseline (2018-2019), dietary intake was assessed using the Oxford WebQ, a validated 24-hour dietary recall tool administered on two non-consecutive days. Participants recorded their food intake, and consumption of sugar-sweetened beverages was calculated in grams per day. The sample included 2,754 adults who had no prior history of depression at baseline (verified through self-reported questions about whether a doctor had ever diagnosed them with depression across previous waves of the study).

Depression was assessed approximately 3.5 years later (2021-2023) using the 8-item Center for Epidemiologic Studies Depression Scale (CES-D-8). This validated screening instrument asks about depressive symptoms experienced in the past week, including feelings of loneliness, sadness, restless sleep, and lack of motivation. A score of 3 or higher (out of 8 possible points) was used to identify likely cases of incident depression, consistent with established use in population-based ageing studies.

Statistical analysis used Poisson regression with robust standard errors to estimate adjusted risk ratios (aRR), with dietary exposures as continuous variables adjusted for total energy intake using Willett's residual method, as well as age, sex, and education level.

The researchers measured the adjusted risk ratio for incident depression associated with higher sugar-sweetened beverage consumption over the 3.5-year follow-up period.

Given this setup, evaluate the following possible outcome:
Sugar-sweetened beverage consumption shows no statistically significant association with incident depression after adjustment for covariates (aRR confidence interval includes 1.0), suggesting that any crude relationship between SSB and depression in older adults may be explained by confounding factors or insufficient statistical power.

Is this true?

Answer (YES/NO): NO